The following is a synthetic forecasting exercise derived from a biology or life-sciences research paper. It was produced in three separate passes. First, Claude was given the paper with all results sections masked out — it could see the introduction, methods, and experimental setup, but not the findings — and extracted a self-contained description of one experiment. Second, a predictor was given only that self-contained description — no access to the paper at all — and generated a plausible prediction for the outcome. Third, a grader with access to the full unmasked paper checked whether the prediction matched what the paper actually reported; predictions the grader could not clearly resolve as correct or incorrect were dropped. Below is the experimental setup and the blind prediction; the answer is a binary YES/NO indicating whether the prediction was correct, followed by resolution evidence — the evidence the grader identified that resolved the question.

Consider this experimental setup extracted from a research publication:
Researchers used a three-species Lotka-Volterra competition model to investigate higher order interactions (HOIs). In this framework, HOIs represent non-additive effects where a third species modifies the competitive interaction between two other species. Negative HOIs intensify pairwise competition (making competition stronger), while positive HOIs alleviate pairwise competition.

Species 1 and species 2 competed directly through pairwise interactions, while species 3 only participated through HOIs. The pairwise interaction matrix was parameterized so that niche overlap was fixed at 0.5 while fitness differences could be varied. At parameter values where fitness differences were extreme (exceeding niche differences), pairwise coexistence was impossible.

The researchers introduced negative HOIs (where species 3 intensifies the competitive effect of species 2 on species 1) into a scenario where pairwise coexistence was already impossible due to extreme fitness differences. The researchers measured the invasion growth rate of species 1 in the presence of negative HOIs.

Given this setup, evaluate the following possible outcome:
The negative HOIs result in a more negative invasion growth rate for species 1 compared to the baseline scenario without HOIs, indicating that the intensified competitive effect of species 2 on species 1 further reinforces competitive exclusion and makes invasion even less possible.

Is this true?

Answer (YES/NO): NO